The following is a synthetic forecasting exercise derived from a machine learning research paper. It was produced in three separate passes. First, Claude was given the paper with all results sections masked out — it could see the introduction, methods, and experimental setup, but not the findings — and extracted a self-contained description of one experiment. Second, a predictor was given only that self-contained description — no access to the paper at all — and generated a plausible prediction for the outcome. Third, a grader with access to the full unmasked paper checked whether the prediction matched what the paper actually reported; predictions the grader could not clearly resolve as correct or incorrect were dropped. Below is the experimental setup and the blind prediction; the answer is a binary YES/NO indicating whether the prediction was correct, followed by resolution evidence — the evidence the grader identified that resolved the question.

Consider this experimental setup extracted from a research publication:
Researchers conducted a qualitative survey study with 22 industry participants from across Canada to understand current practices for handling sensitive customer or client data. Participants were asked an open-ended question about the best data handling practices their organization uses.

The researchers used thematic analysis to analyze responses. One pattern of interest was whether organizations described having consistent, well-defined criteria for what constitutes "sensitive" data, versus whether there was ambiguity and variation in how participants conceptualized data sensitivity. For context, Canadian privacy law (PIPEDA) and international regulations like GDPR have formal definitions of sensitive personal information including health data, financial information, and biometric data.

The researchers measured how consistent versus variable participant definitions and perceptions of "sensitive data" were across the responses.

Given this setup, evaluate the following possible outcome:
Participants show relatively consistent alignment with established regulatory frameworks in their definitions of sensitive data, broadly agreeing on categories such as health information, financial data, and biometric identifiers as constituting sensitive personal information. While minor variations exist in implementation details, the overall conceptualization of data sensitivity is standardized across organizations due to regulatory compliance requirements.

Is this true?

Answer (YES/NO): NO